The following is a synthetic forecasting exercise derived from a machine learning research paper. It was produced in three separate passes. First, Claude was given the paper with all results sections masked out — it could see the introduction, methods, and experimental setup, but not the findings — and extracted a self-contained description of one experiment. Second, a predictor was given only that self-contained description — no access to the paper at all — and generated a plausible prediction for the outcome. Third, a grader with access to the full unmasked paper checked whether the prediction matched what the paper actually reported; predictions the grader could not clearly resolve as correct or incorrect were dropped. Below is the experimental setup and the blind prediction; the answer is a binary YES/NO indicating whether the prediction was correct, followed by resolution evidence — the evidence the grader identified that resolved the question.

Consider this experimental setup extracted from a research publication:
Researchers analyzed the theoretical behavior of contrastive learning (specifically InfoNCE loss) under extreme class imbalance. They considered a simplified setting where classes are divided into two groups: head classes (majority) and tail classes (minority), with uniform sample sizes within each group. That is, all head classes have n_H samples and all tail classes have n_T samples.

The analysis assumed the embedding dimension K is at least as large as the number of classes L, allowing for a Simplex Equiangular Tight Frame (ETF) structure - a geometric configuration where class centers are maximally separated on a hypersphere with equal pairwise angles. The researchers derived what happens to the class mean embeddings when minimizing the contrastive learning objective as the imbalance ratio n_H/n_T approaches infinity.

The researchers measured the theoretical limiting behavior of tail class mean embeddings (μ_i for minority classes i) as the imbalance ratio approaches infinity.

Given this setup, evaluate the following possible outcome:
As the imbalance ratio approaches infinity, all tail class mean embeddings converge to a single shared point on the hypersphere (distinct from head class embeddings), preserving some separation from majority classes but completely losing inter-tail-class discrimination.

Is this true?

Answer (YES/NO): YES